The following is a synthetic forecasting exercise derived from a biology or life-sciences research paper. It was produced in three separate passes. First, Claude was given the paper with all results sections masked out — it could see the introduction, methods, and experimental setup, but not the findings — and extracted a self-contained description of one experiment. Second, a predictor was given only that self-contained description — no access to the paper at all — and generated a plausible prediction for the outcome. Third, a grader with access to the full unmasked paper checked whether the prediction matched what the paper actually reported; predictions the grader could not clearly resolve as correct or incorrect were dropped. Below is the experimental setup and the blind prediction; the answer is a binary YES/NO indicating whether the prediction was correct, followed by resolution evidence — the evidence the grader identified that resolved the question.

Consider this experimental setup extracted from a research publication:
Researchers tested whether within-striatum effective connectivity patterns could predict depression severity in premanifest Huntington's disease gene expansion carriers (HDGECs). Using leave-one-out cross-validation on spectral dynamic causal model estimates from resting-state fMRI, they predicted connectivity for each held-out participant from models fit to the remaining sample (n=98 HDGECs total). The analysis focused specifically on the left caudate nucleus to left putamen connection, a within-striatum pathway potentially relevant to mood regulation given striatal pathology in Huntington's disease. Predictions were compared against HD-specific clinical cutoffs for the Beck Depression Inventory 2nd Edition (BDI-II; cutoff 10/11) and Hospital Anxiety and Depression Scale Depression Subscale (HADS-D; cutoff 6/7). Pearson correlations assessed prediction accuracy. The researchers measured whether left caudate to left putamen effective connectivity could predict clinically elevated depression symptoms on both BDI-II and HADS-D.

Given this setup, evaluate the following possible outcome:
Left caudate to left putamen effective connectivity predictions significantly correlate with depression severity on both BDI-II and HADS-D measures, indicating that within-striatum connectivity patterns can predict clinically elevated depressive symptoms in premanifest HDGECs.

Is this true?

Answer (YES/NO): YES